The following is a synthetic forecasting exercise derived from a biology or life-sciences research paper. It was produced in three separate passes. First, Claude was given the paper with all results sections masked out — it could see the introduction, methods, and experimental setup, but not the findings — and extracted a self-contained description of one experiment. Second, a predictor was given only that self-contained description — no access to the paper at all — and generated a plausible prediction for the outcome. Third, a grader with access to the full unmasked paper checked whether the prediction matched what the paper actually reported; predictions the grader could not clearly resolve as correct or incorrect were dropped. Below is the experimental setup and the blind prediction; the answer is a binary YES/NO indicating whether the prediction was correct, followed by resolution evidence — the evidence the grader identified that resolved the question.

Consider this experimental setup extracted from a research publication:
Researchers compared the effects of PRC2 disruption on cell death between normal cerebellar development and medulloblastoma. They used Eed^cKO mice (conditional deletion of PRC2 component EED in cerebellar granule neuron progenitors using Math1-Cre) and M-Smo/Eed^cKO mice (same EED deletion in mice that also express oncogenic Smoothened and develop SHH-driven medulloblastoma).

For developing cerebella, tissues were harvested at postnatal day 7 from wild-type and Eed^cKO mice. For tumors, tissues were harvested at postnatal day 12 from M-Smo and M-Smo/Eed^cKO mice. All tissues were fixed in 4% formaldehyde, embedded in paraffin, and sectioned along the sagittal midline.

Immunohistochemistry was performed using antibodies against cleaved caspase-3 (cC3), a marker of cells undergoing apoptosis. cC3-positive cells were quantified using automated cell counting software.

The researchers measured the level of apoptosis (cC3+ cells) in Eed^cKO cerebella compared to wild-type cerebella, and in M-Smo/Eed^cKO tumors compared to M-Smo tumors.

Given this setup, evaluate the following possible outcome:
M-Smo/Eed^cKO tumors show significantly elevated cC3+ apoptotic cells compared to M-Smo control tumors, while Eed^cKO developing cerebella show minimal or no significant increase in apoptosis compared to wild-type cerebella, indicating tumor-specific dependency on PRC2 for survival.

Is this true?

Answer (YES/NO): NO